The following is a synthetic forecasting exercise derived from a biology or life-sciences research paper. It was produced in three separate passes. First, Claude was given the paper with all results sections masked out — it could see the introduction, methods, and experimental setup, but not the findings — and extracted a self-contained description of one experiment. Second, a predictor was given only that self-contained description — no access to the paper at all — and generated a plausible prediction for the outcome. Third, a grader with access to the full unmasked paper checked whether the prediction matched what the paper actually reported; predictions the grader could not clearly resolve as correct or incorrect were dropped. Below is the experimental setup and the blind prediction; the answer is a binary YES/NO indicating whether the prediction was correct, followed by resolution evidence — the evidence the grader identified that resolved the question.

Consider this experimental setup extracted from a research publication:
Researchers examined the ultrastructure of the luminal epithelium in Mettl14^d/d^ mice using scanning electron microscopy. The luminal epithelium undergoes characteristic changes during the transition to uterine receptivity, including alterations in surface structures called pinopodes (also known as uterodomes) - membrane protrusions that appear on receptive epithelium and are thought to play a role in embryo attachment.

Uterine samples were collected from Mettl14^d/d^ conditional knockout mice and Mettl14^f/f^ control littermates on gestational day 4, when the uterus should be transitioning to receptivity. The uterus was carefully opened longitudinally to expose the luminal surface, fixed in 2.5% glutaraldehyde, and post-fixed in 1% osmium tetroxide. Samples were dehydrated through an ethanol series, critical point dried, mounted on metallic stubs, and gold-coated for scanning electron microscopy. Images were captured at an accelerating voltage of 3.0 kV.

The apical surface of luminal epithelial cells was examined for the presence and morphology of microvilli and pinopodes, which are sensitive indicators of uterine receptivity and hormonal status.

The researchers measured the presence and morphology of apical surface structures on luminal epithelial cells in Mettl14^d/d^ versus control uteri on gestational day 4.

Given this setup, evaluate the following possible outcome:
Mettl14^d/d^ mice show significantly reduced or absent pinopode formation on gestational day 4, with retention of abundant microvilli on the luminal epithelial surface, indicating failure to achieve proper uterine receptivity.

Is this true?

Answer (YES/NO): YES